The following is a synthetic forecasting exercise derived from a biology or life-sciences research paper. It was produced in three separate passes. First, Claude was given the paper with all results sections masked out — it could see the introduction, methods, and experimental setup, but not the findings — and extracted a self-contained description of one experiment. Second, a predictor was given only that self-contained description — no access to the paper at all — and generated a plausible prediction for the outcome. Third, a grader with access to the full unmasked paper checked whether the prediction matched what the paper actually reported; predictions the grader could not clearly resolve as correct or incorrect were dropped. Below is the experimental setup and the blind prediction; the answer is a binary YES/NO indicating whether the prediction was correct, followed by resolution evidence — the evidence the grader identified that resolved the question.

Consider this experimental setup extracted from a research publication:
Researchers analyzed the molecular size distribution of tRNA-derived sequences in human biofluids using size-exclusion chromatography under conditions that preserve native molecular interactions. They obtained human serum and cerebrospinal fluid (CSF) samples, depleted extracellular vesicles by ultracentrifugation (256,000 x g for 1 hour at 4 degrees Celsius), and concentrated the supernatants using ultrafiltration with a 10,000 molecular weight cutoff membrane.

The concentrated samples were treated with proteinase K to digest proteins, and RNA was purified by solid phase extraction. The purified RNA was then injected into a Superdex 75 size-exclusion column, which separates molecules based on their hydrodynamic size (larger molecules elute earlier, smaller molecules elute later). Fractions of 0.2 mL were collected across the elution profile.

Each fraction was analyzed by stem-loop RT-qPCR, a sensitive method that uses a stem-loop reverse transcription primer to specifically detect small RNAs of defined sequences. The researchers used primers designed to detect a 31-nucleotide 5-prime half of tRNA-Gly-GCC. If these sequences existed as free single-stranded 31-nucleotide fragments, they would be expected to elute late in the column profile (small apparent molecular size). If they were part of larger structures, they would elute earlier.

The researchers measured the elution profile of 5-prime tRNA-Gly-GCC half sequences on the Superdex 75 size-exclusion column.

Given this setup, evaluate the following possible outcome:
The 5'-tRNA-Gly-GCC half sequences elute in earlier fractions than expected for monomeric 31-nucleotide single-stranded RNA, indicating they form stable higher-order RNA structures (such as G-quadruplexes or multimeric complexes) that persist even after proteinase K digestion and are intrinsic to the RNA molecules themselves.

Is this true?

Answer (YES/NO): NO